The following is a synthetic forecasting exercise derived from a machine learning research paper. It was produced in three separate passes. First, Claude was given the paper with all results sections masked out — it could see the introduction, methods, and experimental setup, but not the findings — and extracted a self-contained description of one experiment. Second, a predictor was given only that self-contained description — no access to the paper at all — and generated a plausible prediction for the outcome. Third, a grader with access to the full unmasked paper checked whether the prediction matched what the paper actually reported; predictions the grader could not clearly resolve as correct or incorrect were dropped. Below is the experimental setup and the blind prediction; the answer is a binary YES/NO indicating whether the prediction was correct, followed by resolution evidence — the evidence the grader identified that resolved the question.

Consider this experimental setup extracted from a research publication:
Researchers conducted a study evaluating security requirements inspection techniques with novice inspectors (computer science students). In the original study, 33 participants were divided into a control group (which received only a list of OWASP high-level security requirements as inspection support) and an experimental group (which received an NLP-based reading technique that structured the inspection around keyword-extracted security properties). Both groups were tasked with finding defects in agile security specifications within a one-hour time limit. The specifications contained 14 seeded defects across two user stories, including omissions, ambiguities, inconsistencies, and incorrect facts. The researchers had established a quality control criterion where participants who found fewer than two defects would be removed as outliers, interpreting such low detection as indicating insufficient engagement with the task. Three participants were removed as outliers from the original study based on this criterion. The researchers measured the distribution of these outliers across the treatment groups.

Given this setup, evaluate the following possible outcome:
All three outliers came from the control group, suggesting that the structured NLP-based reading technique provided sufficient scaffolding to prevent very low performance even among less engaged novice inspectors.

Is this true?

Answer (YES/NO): YES